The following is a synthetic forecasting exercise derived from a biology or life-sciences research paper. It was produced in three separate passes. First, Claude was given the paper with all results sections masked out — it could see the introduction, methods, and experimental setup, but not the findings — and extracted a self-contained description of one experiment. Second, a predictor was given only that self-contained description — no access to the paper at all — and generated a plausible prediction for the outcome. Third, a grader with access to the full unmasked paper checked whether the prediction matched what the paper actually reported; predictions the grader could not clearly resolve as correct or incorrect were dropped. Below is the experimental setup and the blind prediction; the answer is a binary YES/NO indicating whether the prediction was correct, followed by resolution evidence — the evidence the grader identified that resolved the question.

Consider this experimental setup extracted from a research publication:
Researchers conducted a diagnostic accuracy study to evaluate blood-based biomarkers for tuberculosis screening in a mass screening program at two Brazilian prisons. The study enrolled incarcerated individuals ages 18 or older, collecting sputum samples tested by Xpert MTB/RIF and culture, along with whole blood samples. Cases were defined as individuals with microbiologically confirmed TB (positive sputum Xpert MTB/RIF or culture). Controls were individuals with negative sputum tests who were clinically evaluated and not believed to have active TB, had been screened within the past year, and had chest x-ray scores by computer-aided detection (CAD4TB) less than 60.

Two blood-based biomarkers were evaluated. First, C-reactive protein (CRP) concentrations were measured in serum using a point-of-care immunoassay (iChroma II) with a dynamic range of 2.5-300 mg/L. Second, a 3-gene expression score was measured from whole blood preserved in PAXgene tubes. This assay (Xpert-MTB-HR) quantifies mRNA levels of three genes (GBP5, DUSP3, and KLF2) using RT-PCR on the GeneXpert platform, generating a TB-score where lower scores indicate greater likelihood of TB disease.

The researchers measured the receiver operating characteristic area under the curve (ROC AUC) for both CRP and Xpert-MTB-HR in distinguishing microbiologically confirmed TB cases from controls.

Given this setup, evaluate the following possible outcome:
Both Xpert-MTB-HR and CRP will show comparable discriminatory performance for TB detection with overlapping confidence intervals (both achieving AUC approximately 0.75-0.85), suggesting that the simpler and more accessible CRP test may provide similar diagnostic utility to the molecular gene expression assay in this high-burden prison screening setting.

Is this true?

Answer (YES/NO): NO